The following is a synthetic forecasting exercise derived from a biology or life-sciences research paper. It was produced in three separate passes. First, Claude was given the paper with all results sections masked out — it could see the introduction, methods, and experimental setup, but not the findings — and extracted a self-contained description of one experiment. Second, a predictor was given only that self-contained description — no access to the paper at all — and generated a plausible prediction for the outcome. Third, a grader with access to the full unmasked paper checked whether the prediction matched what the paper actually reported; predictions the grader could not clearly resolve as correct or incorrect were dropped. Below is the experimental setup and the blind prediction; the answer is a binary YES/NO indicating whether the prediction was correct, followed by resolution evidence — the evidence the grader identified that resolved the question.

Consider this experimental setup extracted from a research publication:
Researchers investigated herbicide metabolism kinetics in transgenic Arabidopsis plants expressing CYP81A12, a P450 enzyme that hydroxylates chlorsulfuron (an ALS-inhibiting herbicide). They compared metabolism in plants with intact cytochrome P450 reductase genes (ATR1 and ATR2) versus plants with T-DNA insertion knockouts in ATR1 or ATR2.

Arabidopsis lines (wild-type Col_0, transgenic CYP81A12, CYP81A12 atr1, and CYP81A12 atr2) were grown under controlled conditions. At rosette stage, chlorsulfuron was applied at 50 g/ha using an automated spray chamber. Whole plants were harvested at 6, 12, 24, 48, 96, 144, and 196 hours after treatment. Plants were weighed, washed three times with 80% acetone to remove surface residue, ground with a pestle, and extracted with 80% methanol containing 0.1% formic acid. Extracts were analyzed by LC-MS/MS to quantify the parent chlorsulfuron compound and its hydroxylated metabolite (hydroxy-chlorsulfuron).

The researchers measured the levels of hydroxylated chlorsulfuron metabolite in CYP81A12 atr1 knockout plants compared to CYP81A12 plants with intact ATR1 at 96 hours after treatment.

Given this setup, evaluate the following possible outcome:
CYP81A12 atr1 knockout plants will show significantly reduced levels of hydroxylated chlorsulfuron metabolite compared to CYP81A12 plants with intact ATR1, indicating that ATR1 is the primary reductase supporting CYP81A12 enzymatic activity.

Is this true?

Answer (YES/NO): YES